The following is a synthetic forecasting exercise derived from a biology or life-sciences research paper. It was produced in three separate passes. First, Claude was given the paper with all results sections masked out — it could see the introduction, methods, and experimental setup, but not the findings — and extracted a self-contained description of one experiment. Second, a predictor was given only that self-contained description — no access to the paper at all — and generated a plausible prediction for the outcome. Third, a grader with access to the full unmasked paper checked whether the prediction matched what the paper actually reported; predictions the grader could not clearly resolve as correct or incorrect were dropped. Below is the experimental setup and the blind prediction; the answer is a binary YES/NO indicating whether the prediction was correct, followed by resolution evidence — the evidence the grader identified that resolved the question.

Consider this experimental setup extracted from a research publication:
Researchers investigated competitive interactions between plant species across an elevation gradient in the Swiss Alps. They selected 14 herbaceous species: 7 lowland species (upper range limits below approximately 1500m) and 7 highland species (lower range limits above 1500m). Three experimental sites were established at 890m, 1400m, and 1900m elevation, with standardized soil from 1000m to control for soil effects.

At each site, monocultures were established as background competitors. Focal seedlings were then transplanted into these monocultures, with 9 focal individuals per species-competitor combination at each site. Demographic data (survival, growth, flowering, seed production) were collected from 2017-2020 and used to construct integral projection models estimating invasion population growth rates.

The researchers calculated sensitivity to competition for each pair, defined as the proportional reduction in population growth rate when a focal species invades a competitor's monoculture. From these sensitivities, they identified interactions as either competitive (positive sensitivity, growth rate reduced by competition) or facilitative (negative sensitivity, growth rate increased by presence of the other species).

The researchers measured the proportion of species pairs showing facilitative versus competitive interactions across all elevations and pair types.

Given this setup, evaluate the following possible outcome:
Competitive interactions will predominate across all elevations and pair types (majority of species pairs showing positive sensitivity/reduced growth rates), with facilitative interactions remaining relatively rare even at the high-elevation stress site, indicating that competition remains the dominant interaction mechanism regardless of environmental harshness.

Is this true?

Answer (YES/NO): YES